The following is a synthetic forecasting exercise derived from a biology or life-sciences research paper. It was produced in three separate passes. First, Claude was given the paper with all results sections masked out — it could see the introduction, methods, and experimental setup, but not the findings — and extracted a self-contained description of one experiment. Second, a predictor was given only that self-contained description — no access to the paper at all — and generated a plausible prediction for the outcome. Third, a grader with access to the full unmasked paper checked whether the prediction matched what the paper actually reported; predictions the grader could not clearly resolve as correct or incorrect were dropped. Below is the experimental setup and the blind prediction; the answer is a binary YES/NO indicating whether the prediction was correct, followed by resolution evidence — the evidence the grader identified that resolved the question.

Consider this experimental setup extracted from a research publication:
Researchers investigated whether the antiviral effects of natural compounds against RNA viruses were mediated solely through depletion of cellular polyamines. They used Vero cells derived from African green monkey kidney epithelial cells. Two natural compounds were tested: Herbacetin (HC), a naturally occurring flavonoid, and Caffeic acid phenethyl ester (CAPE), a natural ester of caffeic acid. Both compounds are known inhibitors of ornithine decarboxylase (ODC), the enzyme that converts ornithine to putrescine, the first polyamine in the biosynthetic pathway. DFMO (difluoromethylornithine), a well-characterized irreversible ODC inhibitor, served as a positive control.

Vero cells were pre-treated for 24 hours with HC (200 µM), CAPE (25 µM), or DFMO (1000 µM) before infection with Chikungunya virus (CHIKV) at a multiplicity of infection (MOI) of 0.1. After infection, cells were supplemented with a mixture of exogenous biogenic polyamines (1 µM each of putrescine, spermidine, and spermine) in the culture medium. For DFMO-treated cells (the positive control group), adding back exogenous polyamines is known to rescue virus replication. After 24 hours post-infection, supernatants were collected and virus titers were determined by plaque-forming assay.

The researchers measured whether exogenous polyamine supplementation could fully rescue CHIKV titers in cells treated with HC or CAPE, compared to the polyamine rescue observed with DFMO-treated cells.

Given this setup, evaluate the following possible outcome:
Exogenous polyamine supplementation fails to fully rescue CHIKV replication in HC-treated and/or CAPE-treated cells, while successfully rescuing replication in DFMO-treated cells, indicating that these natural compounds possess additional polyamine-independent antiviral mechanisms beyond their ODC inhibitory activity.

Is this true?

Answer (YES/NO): YES